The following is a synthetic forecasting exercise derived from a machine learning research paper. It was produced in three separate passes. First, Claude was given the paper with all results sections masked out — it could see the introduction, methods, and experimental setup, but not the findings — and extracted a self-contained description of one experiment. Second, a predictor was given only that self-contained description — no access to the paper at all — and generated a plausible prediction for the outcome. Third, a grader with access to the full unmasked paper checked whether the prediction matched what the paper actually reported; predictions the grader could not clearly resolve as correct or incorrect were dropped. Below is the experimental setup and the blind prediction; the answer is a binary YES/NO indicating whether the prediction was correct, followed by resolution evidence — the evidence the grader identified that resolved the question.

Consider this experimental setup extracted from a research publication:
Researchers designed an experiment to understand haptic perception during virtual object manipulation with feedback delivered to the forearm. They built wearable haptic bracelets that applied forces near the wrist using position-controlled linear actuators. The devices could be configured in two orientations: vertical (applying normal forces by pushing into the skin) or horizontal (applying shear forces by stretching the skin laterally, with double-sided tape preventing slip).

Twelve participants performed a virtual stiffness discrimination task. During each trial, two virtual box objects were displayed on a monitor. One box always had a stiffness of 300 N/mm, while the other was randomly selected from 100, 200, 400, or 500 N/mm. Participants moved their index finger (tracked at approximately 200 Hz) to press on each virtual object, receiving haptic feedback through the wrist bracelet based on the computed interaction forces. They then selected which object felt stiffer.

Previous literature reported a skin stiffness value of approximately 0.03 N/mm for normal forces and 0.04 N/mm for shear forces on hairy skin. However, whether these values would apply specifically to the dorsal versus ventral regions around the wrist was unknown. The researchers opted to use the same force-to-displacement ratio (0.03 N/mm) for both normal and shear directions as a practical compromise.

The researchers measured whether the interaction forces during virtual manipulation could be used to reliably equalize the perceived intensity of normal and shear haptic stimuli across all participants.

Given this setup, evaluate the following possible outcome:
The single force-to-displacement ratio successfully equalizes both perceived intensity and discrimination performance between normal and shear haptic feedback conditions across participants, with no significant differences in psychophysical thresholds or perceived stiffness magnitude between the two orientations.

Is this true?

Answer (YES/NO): NO